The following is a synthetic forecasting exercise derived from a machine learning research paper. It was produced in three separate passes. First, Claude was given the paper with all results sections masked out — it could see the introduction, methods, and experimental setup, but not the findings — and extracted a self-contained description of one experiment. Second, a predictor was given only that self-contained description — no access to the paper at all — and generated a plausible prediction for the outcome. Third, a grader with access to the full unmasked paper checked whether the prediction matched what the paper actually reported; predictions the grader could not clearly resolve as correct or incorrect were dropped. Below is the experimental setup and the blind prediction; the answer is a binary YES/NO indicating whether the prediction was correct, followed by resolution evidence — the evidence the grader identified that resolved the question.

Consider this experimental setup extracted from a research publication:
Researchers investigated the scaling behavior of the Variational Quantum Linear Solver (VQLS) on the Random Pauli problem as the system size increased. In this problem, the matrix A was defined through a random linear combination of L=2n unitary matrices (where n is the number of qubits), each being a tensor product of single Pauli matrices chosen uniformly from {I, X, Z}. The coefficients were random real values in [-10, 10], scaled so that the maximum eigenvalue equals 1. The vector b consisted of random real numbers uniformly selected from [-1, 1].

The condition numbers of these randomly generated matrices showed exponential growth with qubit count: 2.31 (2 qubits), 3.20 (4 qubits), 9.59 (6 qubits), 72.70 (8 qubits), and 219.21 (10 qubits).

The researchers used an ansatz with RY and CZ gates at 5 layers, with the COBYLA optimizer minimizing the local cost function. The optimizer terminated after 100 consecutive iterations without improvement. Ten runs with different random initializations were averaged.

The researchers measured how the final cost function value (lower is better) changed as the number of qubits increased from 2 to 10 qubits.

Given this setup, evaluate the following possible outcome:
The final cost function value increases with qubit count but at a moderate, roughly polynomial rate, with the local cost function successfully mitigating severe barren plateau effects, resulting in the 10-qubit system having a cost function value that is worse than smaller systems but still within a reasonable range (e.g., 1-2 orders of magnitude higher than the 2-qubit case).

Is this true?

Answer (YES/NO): NO